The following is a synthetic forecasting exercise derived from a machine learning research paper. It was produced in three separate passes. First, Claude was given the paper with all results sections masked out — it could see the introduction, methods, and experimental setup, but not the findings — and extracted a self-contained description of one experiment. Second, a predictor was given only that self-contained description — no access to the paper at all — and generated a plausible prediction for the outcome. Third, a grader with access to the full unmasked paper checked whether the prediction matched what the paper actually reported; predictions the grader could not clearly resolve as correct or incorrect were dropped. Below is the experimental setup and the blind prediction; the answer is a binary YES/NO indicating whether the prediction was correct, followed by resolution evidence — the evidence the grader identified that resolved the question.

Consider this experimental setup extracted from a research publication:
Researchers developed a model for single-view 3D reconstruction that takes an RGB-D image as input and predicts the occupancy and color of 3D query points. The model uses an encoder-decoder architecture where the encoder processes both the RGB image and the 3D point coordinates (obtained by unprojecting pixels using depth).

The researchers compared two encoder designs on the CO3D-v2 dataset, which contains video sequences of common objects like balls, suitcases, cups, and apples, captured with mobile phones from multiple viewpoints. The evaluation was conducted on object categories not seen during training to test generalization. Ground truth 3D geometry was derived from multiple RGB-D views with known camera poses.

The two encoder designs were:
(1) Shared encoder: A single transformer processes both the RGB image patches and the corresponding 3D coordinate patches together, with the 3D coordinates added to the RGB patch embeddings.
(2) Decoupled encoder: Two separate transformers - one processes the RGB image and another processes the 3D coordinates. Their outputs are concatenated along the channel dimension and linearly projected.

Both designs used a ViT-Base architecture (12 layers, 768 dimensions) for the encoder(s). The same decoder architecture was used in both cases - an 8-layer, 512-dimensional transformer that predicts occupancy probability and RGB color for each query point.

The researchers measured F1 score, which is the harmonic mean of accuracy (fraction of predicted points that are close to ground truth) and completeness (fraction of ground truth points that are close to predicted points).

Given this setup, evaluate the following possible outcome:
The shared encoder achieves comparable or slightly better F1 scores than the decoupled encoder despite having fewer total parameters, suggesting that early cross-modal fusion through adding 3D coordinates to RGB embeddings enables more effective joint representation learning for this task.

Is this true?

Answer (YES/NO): NO